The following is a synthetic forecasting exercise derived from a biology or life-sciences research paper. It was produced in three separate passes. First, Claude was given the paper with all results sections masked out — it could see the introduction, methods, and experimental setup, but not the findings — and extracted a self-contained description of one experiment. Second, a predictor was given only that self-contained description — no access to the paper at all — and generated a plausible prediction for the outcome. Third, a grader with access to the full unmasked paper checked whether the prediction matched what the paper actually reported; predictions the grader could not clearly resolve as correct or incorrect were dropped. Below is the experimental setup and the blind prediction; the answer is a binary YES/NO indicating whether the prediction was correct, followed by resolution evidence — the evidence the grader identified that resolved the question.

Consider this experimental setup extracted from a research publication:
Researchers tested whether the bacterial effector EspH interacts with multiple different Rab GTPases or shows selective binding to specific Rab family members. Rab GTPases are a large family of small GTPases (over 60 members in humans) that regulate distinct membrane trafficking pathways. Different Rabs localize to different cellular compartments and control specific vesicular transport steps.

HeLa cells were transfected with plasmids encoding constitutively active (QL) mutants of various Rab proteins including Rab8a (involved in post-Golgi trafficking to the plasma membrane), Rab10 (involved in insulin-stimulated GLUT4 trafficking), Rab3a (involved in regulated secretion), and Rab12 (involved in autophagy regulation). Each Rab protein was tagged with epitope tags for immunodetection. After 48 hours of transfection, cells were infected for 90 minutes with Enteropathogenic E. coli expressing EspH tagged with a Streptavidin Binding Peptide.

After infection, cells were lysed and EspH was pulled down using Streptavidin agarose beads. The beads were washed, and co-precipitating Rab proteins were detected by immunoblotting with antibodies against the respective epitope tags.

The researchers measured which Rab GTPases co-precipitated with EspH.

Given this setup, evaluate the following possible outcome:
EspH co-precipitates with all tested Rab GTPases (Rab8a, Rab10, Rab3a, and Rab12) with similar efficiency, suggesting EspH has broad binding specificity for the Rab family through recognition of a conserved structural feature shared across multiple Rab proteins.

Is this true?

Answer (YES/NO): NO